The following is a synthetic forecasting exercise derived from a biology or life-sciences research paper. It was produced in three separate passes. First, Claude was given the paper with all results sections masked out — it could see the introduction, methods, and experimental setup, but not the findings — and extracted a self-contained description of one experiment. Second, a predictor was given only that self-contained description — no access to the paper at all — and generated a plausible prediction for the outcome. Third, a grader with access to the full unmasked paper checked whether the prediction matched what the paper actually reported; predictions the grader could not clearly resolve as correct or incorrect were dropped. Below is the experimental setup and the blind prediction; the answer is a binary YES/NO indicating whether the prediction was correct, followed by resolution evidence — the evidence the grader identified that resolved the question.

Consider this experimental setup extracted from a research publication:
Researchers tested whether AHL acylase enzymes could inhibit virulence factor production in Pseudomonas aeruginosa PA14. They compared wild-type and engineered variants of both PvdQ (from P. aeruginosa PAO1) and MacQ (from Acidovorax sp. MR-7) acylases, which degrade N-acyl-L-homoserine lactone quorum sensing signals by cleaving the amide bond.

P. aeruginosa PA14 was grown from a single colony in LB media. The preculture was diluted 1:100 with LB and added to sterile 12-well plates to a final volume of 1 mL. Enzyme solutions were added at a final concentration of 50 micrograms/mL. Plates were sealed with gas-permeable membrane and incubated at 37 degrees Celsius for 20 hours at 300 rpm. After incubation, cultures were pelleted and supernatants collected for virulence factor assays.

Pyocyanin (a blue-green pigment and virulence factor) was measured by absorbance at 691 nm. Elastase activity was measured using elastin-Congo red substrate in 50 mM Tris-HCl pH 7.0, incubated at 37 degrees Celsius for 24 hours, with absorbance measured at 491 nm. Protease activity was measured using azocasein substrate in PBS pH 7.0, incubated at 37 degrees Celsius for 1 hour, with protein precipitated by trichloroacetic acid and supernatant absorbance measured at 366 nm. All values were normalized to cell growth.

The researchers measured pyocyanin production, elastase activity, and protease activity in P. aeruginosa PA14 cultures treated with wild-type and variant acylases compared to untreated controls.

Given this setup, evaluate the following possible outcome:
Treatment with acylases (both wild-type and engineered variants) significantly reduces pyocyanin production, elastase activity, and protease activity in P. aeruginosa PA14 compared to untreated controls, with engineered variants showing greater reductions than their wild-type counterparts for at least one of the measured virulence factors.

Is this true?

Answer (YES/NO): YES